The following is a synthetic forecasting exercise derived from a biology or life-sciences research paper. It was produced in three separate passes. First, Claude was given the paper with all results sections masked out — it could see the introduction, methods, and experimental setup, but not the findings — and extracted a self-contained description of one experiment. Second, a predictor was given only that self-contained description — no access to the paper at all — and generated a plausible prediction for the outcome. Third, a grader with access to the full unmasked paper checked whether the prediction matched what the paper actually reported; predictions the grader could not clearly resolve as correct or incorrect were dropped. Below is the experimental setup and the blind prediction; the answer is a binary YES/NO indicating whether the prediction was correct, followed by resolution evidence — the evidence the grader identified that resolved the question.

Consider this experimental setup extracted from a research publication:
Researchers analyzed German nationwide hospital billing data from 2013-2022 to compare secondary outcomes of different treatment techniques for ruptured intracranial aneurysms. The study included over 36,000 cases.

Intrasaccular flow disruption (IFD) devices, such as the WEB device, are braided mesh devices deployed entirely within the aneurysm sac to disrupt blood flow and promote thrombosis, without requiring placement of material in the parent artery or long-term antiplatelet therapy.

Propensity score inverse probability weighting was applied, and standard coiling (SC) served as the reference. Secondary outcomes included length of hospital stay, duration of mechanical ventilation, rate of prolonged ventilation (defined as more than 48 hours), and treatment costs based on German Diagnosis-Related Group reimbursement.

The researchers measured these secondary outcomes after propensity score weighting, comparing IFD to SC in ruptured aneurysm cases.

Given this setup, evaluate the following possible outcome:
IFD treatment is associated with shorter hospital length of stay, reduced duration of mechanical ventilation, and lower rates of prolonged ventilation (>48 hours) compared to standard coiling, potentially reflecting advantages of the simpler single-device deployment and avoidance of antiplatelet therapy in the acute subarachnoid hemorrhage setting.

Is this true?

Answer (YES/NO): YES